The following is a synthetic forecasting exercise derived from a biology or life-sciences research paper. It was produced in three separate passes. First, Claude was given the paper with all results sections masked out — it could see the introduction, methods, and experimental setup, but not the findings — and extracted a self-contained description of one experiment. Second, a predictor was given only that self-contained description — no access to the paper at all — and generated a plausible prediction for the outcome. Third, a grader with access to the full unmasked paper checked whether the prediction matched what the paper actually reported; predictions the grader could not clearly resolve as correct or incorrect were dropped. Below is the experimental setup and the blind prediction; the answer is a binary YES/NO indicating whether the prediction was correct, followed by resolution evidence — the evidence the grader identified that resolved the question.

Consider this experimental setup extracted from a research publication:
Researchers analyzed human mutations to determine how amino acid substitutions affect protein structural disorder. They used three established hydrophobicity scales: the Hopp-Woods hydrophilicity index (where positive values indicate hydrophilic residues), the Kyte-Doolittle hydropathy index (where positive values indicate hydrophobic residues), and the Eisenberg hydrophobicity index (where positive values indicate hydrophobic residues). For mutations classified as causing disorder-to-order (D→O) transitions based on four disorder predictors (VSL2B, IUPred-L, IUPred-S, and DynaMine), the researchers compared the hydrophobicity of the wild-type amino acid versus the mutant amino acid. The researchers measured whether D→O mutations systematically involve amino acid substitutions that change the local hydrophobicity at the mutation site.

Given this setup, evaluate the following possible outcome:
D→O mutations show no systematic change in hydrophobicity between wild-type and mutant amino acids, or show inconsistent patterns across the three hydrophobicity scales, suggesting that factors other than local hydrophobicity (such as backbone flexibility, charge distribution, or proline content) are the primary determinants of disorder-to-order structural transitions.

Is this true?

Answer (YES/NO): NO